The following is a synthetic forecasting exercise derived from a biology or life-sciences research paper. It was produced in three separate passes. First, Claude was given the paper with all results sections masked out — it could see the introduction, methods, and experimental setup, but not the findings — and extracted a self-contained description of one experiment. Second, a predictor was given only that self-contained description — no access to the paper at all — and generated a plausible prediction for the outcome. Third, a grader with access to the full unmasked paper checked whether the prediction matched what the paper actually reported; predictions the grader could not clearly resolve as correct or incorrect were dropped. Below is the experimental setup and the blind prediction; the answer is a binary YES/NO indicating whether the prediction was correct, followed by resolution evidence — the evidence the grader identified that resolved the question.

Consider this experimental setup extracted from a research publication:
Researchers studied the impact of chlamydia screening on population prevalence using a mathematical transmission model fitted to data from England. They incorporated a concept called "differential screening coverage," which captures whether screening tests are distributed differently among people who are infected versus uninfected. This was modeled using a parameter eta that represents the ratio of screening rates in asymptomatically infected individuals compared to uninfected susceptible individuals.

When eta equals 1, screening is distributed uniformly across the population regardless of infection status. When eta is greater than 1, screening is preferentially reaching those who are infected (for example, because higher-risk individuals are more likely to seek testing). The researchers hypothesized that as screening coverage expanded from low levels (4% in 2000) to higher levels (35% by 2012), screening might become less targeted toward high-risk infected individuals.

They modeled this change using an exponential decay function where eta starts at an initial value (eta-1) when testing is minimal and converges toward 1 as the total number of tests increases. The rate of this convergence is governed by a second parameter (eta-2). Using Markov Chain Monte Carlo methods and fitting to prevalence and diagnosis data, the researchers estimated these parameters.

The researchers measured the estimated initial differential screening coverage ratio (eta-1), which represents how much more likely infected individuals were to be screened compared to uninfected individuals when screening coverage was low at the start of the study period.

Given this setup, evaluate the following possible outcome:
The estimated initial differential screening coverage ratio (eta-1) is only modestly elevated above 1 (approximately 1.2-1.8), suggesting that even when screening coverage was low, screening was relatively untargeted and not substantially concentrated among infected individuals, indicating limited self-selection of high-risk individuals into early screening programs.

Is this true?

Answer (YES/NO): NO